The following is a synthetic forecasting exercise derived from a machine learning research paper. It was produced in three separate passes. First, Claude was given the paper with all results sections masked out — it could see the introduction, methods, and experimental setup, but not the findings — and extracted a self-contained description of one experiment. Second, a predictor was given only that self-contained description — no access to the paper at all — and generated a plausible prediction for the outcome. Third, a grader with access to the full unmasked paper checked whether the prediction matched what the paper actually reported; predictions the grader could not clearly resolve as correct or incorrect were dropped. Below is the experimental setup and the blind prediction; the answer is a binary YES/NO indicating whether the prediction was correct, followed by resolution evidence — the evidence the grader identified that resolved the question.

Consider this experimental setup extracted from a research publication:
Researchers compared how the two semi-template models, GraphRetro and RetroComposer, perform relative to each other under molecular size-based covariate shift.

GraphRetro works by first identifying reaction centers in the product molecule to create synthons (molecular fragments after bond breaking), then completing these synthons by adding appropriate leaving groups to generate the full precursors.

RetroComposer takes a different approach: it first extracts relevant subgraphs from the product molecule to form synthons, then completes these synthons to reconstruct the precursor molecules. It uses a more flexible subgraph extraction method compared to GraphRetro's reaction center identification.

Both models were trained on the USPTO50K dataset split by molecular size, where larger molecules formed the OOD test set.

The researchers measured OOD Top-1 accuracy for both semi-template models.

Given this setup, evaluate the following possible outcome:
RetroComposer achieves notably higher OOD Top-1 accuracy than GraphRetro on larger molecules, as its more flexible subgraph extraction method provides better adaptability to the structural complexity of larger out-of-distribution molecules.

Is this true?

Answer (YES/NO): YES